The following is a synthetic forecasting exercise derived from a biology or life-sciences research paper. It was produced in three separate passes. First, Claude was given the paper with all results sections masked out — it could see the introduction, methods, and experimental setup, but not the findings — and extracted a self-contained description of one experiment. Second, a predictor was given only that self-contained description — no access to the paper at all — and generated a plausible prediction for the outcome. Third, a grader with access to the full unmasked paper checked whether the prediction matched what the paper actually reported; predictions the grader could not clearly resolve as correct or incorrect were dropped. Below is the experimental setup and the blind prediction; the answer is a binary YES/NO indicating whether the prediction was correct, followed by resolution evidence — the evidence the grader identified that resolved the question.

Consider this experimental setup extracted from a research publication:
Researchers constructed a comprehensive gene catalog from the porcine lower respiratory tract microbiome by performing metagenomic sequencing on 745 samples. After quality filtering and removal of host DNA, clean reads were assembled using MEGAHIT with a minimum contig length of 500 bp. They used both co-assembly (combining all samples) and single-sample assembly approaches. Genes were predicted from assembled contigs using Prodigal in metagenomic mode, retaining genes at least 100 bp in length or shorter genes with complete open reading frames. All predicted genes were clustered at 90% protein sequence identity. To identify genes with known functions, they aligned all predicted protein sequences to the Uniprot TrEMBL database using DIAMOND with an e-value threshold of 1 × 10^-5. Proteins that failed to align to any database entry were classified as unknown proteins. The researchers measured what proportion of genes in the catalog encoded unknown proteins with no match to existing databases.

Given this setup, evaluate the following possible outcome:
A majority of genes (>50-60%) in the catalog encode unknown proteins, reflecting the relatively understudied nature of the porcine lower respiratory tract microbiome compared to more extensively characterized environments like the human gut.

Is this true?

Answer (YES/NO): NO